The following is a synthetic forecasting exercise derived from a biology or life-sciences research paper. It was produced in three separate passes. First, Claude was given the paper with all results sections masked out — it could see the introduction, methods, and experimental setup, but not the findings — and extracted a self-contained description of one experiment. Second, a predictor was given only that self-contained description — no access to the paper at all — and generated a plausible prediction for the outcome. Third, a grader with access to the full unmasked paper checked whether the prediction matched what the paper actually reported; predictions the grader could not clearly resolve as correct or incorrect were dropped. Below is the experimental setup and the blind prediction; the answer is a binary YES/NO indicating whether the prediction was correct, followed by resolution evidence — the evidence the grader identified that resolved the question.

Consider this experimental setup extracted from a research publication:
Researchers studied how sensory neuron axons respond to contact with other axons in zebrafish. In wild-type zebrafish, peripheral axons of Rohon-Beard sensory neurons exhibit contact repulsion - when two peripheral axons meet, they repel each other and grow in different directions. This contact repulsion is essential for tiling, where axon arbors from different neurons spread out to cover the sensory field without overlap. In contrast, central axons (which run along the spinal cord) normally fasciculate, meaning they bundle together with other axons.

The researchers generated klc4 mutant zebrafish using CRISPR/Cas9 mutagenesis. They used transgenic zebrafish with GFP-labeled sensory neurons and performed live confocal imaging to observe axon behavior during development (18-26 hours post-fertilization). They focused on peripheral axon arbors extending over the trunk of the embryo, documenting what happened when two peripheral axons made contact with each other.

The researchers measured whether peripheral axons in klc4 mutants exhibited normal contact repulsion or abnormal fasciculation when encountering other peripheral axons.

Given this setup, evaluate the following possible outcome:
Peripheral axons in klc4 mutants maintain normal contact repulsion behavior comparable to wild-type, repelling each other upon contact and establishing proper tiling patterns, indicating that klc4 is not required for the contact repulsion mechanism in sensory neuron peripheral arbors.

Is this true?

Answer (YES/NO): NO